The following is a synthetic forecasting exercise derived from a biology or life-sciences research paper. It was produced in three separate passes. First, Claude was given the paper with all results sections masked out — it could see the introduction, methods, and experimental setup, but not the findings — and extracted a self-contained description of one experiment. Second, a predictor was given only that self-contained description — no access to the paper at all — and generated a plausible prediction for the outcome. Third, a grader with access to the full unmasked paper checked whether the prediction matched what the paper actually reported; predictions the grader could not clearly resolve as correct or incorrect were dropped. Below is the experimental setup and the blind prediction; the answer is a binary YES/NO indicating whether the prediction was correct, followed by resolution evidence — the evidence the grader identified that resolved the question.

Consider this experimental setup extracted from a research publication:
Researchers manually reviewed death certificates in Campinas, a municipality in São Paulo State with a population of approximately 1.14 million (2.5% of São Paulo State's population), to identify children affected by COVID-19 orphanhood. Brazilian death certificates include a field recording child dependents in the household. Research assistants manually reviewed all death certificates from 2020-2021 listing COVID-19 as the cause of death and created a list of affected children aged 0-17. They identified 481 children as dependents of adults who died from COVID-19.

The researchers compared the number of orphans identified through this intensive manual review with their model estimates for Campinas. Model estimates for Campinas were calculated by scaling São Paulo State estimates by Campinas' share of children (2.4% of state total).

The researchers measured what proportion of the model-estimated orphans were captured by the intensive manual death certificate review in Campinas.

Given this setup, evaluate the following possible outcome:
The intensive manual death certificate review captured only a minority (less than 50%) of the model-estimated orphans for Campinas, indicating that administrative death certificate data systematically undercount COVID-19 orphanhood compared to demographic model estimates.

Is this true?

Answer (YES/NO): NO